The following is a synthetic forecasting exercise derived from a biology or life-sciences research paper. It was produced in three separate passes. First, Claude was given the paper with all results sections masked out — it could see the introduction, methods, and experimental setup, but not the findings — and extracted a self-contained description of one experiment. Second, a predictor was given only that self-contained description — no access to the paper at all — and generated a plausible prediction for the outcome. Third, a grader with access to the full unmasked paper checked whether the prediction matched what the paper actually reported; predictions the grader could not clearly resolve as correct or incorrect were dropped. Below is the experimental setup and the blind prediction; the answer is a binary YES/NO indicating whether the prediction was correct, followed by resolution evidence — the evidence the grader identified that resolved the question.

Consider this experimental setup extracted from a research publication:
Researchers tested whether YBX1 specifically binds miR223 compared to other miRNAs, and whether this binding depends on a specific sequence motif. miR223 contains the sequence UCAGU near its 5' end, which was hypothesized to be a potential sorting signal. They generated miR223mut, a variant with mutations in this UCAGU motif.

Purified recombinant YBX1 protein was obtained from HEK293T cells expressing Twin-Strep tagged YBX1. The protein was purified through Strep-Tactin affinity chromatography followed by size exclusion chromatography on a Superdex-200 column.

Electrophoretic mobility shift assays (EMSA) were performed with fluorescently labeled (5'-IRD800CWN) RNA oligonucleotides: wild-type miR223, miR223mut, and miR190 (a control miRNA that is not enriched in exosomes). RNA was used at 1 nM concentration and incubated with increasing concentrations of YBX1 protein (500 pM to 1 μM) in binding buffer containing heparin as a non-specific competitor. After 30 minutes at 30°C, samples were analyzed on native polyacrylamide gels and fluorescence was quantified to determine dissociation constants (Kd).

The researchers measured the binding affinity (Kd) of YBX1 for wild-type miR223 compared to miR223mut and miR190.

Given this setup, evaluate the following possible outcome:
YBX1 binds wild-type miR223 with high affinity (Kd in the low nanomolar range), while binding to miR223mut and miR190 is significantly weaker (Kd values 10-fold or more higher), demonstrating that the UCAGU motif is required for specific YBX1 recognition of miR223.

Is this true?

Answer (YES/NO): YES